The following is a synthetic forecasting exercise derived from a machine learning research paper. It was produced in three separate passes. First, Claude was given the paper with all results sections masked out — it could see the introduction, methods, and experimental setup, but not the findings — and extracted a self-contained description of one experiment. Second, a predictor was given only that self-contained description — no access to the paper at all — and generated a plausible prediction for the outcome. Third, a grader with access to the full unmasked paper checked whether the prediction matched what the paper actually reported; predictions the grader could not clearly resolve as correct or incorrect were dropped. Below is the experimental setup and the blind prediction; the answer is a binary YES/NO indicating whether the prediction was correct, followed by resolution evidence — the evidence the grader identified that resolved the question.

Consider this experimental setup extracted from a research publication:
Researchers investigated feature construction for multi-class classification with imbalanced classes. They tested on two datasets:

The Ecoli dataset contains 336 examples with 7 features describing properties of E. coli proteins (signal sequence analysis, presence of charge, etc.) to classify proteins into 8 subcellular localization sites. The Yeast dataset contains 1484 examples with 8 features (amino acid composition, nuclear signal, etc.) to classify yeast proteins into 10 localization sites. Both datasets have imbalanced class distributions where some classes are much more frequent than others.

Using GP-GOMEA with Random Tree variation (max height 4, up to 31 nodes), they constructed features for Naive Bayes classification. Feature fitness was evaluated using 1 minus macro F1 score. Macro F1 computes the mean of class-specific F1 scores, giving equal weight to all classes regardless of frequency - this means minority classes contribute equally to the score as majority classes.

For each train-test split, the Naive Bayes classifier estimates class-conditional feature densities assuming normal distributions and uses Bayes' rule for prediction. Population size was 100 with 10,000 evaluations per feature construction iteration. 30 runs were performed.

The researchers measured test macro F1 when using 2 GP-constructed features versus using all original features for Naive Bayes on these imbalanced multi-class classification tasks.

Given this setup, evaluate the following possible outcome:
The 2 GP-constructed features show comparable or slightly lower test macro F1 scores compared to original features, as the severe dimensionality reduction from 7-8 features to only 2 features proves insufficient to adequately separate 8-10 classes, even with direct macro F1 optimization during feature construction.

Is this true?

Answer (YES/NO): NO